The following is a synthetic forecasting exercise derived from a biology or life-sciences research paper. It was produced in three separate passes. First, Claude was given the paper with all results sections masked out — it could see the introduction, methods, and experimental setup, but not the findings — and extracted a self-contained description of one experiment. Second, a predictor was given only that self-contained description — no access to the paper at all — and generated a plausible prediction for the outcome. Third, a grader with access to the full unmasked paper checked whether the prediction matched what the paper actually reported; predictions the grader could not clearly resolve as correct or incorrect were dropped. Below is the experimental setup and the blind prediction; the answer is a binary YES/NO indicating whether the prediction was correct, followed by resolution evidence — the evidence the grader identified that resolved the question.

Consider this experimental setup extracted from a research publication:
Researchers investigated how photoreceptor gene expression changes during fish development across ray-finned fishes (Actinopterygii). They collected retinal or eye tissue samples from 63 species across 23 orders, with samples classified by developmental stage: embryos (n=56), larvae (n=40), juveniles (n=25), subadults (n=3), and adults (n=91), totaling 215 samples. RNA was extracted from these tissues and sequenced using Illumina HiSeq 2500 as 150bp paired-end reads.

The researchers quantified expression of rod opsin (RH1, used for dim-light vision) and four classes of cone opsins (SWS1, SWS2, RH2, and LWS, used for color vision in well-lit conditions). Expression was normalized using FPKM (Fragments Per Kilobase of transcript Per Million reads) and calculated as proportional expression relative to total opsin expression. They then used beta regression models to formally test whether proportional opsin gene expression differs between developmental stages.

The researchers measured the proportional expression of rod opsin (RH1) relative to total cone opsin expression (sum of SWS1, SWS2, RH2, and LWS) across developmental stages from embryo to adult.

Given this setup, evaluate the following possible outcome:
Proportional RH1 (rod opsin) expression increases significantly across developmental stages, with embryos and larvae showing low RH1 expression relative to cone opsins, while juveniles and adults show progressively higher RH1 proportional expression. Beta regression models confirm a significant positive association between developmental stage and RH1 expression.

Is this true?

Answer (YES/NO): YES